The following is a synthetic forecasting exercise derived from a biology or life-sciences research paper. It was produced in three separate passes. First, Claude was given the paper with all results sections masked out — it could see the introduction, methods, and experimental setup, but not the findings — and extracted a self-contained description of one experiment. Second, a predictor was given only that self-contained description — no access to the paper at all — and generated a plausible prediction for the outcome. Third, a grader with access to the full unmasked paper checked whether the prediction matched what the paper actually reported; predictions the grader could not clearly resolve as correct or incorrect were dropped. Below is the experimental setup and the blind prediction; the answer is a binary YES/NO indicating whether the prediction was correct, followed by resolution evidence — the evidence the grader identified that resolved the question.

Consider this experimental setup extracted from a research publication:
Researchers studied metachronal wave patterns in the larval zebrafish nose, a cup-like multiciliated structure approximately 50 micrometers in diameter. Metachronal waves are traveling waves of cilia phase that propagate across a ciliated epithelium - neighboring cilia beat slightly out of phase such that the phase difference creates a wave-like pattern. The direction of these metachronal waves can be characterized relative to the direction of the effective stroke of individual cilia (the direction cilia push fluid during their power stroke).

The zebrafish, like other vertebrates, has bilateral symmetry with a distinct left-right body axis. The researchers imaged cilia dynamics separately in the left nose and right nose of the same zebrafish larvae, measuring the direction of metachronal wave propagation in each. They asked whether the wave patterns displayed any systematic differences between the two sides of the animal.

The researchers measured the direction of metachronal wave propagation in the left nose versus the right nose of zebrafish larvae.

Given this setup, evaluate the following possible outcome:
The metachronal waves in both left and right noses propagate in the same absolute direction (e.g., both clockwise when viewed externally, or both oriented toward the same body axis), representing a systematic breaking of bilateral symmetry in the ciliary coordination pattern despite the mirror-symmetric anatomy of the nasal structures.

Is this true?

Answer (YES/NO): NO